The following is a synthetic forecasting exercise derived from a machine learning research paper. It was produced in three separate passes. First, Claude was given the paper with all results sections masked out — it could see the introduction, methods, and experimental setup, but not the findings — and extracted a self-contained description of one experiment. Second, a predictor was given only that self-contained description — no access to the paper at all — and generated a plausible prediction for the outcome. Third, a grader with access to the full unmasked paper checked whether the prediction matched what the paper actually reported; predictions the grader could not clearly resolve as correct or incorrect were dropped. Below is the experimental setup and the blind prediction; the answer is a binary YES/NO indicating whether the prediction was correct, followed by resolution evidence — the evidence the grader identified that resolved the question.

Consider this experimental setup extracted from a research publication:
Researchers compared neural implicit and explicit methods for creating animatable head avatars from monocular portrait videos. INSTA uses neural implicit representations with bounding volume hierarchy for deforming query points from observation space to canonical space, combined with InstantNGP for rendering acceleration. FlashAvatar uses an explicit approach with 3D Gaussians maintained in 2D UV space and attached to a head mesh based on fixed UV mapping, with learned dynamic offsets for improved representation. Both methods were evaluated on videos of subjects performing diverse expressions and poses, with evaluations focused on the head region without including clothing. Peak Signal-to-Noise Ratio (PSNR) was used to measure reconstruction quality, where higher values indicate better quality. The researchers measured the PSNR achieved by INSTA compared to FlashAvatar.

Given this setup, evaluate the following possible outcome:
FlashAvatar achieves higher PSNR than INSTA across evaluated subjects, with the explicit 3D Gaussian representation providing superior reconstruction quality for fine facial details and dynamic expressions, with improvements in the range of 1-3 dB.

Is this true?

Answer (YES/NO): YES